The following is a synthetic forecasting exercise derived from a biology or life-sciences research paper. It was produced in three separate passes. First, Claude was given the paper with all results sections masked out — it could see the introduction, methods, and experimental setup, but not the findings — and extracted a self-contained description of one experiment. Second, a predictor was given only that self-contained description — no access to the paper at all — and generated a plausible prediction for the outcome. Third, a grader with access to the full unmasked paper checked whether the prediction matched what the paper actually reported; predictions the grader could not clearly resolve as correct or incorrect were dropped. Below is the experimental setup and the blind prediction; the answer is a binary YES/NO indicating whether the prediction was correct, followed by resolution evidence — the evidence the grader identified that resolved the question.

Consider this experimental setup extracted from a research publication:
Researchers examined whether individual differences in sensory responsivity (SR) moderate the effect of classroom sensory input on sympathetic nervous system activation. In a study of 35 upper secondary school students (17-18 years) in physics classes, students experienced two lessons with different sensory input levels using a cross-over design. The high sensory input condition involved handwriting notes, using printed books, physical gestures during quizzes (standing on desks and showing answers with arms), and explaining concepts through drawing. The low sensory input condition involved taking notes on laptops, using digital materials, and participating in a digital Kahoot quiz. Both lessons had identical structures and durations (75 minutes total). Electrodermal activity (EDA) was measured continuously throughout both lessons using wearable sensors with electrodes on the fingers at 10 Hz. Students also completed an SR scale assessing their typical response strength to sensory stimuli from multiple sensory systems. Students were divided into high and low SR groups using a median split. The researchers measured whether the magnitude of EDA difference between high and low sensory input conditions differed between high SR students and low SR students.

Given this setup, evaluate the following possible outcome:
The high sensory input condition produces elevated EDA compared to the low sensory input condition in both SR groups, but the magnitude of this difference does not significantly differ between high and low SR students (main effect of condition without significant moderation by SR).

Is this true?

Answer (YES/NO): NO